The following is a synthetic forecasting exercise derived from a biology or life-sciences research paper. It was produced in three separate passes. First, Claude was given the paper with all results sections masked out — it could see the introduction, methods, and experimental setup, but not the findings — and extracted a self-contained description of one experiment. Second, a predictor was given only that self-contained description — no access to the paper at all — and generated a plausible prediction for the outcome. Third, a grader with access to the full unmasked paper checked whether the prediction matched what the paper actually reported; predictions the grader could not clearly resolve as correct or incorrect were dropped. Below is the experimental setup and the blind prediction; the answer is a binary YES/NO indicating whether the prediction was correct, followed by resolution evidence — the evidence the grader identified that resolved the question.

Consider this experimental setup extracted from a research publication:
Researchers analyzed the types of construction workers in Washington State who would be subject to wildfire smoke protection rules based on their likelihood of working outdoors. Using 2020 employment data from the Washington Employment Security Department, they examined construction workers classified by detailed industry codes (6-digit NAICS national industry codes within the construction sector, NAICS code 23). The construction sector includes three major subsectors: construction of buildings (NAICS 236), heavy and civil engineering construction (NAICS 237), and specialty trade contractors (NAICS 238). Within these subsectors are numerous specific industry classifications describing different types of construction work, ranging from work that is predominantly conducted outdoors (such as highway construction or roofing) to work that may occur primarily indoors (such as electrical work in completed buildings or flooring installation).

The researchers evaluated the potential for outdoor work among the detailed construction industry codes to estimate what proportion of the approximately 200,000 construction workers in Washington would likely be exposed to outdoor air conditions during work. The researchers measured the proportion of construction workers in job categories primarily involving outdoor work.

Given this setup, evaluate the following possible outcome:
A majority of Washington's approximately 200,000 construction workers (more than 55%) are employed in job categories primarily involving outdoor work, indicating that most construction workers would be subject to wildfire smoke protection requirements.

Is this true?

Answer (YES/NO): NO